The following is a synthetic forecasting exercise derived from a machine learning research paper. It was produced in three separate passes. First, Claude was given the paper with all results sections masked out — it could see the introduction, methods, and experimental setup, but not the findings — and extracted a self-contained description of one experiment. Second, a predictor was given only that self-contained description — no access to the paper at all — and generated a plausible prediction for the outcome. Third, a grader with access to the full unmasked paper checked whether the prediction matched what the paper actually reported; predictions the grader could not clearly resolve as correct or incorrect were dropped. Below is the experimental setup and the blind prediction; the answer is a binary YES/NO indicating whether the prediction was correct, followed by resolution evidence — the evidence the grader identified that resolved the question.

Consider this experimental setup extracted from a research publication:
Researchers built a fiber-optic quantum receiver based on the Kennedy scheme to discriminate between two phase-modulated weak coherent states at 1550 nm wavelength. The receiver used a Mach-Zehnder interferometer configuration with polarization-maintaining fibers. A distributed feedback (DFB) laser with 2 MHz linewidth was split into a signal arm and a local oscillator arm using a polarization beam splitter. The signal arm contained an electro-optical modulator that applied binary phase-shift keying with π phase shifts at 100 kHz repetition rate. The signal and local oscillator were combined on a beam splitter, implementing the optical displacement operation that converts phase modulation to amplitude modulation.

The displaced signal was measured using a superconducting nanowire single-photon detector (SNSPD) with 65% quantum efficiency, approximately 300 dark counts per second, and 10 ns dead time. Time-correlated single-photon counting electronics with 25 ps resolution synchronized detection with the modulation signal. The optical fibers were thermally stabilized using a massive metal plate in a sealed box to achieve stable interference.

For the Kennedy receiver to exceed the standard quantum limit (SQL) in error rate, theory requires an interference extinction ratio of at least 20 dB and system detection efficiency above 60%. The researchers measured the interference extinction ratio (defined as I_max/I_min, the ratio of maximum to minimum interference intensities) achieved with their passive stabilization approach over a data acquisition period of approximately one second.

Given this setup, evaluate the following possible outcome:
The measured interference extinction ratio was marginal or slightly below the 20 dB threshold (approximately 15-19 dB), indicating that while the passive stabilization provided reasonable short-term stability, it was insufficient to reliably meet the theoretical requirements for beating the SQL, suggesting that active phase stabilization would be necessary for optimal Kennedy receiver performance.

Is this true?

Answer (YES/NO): NO